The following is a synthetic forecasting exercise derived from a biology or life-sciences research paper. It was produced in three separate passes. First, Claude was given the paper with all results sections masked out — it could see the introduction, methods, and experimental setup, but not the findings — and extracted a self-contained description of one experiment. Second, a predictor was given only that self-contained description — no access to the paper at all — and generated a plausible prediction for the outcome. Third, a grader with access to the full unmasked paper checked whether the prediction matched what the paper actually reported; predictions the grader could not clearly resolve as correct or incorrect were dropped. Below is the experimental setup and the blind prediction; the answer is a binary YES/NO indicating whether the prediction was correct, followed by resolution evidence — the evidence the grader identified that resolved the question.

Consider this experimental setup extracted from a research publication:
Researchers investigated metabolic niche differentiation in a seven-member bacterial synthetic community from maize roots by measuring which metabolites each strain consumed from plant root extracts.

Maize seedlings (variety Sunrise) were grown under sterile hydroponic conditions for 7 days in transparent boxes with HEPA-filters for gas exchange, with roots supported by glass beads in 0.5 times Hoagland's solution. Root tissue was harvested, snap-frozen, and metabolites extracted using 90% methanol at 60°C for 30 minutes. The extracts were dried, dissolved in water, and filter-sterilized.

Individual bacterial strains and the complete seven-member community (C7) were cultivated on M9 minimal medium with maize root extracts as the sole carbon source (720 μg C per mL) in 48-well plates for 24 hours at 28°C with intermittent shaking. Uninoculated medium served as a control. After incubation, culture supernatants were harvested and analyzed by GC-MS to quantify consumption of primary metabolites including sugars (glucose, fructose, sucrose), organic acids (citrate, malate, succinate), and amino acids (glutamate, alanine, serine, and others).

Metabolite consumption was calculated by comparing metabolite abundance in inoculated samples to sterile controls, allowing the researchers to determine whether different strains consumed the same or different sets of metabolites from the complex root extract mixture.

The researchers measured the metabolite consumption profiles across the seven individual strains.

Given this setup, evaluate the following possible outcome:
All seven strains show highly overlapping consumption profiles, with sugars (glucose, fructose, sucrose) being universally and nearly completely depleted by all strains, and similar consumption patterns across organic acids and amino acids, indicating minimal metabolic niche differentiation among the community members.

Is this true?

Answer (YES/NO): YES